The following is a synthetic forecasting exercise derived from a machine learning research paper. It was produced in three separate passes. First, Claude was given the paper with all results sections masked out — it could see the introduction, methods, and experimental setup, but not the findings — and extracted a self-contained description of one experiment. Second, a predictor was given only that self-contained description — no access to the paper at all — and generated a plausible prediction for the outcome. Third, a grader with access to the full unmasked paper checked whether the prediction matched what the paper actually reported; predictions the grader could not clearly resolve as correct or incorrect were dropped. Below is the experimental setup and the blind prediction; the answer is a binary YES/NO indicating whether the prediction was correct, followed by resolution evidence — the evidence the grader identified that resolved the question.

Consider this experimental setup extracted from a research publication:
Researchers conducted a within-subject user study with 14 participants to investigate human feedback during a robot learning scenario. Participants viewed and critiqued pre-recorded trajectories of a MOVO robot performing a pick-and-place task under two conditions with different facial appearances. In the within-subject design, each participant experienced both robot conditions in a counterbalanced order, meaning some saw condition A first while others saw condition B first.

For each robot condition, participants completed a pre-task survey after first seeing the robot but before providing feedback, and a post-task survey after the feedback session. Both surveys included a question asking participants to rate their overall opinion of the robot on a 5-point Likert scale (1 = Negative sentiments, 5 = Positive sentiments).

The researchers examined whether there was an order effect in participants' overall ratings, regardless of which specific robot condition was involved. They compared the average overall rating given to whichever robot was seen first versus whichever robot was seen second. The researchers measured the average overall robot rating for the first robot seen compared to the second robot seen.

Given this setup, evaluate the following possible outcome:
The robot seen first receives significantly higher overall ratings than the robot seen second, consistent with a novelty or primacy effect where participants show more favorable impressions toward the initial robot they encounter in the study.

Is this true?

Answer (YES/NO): NO